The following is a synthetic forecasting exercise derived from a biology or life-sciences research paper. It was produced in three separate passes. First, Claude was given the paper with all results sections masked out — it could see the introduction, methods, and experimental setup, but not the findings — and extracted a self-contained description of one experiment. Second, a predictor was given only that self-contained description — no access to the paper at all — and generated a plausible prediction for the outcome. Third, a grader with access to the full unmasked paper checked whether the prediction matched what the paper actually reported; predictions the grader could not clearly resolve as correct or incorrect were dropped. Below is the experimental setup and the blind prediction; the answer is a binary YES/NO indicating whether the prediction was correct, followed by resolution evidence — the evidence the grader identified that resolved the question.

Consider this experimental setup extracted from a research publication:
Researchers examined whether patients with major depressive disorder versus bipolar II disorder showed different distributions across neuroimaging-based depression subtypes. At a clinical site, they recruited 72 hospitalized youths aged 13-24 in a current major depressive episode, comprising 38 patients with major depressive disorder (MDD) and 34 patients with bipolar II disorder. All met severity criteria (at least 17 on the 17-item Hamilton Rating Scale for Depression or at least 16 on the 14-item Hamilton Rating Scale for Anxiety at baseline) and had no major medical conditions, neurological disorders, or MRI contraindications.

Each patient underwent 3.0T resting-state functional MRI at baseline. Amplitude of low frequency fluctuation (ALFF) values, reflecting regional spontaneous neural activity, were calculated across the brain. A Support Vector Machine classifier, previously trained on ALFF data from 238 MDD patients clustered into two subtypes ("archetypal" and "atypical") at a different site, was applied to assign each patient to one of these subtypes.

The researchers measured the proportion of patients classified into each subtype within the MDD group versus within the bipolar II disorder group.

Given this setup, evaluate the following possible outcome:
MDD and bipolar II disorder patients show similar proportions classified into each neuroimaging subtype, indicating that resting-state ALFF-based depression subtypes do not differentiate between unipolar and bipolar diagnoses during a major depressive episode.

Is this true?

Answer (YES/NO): YES